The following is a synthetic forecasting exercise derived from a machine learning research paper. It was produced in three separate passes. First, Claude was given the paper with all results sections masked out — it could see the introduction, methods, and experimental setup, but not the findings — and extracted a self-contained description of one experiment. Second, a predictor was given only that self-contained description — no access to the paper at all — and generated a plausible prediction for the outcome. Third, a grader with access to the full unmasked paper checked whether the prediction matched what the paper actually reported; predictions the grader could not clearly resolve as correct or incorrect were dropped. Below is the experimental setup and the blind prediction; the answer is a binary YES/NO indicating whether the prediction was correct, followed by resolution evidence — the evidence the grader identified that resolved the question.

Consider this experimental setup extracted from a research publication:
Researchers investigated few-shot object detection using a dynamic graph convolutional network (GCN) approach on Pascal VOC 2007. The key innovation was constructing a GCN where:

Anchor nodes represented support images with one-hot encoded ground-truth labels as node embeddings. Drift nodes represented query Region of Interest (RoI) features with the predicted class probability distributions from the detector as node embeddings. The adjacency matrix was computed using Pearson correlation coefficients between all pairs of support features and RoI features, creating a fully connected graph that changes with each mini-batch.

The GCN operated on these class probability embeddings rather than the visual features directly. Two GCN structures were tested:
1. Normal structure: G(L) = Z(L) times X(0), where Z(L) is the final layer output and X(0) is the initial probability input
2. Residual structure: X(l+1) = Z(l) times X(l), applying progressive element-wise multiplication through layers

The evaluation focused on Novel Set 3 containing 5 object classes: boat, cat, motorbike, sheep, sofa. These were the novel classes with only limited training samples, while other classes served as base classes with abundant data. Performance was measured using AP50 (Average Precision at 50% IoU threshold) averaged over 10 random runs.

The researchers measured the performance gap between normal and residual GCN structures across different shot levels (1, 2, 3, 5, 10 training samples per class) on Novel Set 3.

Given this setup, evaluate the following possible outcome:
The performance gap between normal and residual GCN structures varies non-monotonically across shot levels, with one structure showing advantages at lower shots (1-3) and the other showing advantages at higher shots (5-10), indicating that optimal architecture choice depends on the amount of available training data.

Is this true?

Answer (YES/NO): NO